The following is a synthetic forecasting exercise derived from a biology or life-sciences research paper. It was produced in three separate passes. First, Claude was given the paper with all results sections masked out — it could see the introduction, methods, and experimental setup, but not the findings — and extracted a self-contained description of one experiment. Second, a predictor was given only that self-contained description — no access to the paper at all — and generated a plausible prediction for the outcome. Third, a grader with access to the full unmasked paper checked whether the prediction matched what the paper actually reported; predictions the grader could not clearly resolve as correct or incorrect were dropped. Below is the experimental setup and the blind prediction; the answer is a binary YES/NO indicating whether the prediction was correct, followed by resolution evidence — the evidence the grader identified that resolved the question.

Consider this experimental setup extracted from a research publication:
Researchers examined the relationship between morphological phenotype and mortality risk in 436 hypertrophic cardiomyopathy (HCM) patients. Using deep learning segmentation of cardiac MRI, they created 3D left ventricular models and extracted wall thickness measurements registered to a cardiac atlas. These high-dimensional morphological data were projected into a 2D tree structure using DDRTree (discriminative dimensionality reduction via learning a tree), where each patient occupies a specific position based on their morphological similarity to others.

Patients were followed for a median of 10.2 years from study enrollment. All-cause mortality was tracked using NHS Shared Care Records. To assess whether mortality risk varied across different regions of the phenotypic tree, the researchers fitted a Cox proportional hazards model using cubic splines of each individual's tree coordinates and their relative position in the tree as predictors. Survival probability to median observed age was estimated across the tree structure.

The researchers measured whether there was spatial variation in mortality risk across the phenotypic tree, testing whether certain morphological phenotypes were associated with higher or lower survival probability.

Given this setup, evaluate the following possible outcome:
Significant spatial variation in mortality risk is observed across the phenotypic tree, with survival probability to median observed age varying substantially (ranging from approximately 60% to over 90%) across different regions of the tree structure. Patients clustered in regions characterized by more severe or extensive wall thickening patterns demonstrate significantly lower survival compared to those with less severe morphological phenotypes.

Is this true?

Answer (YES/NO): NO